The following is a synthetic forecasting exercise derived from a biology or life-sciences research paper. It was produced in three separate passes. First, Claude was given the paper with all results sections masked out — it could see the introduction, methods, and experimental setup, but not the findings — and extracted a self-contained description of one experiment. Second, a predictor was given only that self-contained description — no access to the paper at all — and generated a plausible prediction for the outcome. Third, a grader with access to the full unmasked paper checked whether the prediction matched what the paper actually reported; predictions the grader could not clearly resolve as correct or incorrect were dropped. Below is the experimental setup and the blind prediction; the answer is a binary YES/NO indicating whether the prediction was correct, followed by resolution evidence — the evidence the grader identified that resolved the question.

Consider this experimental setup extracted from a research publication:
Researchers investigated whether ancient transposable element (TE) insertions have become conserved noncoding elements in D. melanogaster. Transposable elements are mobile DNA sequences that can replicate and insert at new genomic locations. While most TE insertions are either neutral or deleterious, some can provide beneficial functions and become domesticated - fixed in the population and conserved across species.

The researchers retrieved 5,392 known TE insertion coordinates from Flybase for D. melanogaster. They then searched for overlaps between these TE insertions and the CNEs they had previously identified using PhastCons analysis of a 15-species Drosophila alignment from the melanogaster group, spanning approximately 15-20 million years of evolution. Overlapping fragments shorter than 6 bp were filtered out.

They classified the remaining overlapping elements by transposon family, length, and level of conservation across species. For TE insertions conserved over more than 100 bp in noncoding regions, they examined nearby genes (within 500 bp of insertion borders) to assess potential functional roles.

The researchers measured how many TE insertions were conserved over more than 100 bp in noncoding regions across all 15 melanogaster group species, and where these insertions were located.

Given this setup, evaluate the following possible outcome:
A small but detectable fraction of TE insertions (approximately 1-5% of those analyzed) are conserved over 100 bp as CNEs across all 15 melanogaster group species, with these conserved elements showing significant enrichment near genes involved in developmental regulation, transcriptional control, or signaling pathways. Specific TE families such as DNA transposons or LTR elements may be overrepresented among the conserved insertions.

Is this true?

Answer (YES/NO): NO